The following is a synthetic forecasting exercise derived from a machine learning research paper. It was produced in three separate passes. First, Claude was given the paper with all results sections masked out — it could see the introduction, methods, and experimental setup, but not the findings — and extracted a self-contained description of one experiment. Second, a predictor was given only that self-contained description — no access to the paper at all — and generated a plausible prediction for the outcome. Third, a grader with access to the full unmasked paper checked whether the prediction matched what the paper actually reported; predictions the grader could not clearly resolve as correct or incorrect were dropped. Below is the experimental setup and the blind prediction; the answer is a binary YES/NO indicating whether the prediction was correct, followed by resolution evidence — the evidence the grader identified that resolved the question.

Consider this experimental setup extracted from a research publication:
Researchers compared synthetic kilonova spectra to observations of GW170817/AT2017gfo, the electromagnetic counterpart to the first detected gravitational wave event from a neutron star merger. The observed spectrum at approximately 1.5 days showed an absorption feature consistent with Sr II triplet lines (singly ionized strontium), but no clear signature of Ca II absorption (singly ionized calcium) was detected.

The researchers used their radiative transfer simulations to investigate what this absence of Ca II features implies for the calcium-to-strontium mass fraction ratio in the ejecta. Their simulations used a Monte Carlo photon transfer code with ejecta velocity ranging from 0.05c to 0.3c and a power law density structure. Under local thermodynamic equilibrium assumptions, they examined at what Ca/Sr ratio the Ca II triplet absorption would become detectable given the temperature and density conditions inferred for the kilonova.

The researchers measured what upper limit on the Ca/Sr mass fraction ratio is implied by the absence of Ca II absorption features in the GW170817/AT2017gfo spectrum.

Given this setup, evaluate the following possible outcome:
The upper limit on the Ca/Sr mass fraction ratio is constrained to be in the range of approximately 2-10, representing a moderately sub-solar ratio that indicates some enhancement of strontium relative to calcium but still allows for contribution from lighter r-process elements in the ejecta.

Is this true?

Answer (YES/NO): NO